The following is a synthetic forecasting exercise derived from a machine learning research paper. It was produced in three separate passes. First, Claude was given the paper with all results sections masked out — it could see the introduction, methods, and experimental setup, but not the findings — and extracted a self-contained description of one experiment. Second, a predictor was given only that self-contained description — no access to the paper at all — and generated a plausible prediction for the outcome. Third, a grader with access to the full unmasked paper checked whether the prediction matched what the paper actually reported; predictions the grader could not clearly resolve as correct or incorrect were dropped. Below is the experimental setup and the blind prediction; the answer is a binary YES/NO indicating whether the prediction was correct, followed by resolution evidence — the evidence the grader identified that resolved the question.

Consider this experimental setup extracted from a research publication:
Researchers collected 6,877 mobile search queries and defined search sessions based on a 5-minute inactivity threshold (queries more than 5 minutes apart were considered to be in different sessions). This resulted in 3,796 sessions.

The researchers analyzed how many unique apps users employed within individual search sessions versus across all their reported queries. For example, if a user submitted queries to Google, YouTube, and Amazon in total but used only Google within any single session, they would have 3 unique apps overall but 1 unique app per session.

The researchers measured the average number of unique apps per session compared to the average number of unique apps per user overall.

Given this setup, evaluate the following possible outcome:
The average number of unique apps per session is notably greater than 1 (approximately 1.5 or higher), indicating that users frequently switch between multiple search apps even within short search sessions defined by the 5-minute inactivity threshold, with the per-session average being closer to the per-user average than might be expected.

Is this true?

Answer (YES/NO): NO